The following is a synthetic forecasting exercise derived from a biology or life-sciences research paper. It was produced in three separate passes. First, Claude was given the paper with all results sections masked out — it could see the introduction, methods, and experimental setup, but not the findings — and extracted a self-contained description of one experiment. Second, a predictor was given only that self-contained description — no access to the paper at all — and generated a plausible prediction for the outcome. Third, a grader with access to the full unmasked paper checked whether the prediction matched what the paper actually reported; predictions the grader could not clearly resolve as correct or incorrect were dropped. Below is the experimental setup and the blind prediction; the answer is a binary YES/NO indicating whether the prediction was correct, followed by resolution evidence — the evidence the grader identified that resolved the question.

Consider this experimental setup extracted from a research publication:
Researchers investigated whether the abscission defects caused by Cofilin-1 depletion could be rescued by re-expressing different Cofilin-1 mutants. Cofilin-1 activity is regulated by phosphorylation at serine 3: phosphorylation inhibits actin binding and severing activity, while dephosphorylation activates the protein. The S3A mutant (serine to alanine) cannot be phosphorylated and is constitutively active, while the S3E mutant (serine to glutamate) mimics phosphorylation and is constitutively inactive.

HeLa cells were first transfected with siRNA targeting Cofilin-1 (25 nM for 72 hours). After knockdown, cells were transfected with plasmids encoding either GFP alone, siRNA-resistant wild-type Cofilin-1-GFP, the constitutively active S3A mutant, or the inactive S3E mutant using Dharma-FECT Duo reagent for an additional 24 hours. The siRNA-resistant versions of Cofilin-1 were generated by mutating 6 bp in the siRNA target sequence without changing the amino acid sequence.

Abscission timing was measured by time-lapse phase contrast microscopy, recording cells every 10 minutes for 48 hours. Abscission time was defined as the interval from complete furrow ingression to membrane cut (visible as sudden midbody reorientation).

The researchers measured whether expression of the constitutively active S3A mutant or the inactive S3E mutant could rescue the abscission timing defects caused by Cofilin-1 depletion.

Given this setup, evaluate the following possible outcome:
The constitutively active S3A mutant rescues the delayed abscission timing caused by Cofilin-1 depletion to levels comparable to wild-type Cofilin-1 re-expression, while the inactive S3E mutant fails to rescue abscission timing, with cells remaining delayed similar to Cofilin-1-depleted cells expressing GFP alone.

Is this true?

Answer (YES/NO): YES